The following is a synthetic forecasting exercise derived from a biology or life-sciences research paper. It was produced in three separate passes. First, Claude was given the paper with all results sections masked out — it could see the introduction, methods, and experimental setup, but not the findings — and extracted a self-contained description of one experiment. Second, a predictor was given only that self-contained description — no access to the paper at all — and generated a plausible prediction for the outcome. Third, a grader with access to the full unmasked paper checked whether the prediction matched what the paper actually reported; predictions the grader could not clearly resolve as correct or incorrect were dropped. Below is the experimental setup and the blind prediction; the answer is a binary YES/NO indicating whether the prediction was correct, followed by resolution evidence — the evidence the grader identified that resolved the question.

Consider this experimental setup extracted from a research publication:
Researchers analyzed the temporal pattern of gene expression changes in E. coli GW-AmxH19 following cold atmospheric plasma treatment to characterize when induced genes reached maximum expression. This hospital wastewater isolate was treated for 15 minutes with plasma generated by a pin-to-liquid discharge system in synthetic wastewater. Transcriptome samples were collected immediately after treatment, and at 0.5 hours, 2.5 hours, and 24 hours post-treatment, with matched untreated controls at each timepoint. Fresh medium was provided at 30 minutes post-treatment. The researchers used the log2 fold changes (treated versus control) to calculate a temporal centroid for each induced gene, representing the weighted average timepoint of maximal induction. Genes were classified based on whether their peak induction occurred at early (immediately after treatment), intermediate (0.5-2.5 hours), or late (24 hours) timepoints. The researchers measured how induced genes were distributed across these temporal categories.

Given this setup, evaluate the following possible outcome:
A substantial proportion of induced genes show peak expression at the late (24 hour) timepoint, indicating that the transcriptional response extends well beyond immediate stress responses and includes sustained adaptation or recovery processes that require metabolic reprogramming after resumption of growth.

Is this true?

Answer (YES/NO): NO